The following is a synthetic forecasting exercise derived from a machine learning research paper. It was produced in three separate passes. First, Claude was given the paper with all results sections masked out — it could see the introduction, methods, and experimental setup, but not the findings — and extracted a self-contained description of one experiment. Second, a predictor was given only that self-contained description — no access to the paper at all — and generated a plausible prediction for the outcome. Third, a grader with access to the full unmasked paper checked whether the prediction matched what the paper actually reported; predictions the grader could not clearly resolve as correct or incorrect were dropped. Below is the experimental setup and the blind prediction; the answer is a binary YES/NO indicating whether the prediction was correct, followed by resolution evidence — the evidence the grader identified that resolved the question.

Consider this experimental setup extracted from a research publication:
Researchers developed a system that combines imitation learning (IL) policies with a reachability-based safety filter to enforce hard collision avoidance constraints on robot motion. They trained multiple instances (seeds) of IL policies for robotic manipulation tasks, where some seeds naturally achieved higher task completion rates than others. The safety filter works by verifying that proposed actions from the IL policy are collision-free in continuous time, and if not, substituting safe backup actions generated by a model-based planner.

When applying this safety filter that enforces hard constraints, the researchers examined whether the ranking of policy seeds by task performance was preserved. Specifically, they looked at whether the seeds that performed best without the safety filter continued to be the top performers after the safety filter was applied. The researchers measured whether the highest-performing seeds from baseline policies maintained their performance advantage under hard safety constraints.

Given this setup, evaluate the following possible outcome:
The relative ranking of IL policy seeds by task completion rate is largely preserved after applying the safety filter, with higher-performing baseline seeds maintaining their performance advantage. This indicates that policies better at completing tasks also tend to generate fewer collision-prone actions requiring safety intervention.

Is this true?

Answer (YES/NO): NO